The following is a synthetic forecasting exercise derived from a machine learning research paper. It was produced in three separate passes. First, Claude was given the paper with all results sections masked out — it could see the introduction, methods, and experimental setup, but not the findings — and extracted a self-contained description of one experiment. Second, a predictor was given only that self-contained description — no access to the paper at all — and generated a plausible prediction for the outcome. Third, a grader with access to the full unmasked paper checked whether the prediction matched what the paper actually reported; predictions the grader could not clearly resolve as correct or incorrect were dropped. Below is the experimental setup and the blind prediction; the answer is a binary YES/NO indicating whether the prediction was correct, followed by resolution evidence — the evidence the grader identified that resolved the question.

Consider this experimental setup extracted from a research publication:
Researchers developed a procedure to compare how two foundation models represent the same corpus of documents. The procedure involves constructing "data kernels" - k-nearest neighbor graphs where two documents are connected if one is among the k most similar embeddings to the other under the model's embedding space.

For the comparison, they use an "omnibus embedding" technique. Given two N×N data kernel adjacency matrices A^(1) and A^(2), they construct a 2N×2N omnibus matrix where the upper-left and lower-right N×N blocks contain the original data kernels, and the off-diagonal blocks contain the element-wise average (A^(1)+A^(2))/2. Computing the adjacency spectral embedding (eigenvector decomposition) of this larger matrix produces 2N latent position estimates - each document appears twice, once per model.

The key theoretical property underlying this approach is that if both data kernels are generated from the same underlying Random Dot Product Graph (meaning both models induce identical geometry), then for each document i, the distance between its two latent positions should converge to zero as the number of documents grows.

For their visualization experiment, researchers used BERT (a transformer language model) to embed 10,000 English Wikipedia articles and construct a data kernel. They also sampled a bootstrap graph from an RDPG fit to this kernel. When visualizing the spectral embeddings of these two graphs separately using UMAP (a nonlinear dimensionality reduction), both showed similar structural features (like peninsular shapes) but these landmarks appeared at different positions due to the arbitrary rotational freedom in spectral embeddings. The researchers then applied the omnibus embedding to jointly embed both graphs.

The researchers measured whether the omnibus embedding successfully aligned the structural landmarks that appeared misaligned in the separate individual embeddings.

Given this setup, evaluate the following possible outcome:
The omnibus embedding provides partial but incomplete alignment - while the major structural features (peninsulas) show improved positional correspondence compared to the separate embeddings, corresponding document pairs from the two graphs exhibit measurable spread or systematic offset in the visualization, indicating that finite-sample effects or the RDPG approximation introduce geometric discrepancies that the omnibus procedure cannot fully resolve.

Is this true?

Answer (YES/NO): NO